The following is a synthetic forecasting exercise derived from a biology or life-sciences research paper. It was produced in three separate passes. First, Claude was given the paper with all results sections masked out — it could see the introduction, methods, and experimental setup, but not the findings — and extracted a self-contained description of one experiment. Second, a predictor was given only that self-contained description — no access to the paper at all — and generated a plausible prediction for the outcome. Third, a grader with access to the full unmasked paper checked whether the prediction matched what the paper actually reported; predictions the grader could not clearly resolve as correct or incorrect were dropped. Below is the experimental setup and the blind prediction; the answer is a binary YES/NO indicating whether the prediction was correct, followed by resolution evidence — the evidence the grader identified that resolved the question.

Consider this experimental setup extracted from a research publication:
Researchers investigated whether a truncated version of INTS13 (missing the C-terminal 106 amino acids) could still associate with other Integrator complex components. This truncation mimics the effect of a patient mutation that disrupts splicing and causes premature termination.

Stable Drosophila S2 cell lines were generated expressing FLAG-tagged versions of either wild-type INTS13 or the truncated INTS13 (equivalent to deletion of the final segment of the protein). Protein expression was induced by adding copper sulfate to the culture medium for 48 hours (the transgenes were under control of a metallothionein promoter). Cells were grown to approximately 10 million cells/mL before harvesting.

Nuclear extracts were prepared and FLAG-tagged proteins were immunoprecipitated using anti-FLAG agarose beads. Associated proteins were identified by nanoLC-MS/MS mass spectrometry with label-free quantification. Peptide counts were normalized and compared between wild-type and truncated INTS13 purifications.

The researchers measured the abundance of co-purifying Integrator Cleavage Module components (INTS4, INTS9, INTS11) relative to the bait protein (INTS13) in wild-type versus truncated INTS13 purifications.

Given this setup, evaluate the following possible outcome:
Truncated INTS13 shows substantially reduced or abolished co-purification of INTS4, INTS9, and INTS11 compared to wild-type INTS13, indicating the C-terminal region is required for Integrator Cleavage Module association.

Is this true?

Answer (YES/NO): YES